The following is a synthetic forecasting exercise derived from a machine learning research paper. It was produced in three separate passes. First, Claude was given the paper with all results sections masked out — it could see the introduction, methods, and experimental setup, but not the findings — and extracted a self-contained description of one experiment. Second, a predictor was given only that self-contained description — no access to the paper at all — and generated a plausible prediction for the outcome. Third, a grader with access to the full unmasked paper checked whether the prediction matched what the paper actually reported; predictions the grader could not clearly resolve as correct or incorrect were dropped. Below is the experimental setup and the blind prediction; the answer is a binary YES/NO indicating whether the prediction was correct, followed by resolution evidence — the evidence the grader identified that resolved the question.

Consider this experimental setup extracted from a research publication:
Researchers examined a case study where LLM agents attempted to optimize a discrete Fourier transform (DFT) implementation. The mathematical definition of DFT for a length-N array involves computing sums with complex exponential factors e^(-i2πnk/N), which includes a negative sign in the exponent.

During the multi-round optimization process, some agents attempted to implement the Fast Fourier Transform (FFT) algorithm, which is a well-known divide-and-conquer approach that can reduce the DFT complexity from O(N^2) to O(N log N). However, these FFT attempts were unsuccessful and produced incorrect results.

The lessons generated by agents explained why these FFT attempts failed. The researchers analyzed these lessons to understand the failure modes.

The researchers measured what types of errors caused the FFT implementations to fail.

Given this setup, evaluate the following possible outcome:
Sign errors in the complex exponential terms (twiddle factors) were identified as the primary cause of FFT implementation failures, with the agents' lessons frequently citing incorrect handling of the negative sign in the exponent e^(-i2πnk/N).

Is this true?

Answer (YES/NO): NO